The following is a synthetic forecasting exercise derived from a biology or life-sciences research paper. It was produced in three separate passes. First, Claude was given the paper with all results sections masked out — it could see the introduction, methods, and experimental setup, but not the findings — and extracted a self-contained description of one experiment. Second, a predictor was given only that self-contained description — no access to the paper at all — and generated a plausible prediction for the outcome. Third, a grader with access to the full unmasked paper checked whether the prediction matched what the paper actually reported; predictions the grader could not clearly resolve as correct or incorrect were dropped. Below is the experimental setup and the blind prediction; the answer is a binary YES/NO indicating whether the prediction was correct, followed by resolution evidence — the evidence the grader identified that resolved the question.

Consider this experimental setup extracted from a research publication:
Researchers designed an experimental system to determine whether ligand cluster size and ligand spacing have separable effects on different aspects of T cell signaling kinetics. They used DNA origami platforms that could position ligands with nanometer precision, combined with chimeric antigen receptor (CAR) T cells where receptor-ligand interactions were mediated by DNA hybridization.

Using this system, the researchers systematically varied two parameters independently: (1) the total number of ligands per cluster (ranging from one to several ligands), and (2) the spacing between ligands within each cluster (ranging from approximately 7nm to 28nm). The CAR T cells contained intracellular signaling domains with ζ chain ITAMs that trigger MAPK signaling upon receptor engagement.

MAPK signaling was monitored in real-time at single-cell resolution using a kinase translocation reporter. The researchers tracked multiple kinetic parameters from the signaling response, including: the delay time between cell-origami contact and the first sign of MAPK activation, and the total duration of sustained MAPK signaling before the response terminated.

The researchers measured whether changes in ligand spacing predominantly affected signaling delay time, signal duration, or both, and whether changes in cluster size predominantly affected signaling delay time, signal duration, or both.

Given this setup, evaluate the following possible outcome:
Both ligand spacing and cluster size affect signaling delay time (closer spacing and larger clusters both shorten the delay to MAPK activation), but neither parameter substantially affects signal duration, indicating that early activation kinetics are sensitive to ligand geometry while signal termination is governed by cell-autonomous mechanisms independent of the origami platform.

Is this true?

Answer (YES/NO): NO